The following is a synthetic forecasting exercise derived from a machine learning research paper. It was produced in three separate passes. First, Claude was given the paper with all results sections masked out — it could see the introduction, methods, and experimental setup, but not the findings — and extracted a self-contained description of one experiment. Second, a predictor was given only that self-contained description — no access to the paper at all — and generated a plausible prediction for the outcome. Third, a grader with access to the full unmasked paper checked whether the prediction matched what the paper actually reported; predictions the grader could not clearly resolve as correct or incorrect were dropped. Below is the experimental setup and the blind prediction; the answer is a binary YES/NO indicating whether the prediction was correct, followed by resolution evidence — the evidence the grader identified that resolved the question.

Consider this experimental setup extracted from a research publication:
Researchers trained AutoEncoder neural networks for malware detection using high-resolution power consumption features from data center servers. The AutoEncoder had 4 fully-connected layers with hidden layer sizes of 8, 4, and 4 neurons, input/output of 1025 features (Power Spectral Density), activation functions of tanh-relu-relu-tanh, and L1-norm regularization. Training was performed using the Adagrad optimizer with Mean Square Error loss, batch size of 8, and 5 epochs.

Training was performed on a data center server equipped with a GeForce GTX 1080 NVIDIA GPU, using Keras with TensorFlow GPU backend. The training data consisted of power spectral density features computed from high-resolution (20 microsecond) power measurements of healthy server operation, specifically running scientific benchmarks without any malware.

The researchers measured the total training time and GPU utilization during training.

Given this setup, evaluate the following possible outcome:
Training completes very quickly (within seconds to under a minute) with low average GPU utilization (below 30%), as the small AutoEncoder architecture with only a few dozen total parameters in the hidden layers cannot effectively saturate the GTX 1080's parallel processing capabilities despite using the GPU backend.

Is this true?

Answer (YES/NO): YES